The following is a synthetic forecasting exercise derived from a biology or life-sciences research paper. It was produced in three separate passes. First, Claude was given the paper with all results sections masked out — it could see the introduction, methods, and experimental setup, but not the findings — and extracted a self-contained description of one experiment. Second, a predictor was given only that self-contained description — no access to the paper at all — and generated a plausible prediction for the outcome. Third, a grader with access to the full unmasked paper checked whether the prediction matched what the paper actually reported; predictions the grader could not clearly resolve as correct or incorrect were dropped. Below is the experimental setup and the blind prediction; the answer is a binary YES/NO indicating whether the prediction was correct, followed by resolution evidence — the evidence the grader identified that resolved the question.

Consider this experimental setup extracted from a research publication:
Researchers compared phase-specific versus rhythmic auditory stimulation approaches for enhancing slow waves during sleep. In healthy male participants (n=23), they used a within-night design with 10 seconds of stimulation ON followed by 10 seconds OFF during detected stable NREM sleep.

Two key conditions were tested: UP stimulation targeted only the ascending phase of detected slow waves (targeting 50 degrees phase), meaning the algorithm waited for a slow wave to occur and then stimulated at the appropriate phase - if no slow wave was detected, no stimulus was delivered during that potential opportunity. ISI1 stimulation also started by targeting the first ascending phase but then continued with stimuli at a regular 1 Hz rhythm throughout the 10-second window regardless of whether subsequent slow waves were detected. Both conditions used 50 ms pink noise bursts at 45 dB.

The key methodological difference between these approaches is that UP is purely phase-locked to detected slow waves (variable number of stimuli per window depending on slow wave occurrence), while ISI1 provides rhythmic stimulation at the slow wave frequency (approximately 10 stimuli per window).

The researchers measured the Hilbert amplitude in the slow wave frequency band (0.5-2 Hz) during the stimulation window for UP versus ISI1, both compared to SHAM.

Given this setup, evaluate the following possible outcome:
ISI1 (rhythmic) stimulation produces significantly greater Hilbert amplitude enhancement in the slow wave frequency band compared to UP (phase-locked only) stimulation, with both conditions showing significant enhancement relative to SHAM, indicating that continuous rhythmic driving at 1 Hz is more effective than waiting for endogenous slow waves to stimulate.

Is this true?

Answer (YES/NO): NO